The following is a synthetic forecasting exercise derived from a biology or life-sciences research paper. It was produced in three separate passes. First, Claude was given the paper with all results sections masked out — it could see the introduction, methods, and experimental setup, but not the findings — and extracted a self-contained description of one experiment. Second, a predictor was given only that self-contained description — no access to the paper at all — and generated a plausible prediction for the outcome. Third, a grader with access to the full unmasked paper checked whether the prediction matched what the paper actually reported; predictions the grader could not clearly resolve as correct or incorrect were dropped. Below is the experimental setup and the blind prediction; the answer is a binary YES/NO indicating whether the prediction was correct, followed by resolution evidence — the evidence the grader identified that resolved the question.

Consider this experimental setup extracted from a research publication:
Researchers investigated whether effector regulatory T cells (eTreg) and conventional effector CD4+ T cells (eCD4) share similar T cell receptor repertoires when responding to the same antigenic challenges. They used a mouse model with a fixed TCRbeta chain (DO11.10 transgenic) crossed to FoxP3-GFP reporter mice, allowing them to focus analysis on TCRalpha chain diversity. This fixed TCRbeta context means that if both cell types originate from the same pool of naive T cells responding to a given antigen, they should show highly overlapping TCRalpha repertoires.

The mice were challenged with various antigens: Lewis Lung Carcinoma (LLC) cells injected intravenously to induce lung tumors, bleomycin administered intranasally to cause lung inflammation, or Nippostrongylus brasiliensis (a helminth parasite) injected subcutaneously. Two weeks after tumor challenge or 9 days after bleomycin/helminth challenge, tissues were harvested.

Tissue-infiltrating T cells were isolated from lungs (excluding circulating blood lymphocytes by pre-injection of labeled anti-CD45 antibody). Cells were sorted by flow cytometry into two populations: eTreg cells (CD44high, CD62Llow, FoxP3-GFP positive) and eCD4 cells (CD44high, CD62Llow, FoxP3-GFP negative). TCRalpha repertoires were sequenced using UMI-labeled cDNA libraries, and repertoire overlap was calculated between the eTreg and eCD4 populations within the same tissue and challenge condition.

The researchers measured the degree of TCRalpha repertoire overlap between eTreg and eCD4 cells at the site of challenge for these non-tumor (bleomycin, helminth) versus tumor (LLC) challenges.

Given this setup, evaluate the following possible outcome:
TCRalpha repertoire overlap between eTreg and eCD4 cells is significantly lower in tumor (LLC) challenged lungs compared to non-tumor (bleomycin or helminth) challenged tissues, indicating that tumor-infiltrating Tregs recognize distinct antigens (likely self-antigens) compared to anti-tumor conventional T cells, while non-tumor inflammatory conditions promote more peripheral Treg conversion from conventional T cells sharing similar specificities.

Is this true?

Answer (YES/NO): NO